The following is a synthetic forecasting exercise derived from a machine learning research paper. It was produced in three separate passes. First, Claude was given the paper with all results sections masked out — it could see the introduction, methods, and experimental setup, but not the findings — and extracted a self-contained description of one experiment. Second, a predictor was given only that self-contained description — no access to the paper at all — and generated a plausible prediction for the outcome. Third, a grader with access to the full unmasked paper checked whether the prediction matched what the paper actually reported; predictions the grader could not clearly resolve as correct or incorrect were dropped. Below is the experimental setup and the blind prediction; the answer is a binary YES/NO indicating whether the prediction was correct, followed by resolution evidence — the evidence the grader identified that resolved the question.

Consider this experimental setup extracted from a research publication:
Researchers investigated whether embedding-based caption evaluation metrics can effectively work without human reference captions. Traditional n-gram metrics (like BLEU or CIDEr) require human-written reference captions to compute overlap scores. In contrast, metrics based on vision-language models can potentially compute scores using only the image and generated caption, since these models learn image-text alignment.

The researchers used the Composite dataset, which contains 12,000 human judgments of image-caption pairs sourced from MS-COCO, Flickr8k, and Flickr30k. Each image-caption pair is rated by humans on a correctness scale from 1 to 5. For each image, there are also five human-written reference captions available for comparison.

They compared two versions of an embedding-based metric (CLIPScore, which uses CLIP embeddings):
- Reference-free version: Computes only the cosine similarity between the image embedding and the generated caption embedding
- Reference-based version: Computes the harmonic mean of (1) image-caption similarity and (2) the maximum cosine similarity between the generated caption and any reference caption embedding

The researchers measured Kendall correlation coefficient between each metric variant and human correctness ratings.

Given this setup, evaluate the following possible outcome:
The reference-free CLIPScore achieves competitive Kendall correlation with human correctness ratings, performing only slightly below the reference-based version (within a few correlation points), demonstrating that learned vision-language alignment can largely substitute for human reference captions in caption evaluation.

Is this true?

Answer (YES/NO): YES